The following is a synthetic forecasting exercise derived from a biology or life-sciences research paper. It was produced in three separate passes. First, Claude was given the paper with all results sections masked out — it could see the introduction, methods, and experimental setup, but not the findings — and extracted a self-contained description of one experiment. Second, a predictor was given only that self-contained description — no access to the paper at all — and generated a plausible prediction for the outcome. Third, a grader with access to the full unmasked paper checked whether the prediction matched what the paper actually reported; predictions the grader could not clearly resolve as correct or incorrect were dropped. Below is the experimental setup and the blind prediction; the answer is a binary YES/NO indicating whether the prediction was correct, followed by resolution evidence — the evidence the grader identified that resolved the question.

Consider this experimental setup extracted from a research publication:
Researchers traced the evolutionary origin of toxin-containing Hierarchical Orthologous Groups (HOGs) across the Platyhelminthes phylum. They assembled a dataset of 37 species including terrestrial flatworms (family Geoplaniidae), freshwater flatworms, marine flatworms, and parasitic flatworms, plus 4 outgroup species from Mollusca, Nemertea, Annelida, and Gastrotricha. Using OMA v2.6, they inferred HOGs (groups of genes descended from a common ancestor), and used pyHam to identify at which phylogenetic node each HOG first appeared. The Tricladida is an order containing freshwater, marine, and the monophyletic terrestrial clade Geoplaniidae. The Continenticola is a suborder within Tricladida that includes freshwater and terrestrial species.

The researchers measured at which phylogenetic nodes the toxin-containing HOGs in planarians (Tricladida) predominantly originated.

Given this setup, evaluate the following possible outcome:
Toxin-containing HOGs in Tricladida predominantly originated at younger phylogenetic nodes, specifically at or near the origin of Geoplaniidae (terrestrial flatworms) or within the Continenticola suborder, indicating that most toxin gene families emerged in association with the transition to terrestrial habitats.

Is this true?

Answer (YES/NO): NO